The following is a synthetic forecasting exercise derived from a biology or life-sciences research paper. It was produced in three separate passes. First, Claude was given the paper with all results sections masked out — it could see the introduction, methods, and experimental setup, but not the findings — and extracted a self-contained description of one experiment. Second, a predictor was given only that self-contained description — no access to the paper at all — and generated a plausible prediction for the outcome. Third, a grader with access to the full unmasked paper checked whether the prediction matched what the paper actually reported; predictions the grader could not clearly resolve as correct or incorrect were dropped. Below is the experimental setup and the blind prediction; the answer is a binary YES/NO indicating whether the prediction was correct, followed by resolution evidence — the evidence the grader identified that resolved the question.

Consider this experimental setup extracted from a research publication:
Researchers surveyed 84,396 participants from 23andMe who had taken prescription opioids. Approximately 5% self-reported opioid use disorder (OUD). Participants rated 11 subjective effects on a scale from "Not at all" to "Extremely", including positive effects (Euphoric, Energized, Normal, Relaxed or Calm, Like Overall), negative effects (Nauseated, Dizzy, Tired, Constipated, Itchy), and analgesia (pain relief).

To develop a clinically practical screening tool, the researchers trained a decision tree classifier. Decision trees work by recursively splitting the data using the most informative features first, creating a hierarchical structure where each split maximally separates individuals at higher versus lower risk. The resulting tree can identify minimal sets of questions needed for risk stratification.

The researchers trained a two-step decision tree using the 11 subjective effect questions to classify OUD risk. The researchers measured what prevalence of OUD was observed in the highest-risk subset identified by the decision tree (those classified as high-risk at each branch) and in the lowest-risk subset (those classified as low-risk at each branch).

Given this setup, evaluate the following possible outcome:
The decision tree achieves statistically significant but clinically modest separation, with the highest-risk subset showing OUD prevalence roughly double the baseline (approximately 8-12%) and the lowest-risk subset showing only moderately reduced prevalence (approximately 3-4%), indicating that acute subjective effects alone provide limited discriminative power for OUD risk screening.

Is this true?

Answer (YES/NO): NO